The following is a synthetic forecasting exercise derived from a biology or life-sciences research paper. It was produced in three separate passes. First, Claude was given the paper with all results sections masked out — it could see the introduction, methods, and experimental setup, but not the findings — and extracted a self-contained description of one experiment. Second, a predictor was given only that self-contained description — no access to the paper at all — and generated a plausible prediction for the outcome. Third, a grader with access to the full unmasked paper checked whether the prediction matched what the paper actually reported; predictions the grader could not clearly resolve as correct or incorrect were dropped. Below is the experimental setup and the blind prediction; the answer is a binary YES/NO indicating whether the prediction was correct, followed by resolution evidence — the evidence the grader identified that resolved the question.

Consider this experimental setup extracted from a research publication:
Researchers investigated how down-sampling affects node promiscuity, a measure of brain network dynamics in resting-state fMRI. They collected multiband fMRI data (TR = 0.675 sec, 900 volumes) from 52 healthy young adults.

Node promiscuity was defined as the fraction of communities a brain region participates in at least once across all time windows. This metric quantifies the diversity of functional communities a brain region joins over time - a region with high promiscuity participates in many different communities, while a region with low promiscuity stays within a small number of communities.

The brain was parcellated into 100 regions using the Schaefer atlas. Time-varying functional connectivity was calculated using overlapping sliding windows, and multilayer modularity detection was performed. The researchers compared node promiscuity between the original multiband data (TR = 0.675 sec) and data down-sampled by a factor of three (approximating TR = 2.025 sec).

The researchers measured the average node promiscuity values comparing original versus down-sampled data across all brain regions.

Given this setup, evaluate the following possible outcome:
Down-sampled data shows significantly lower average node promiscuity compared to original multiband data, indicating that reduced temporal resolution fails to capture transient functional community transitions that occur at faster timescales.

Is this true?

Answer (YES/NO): NO